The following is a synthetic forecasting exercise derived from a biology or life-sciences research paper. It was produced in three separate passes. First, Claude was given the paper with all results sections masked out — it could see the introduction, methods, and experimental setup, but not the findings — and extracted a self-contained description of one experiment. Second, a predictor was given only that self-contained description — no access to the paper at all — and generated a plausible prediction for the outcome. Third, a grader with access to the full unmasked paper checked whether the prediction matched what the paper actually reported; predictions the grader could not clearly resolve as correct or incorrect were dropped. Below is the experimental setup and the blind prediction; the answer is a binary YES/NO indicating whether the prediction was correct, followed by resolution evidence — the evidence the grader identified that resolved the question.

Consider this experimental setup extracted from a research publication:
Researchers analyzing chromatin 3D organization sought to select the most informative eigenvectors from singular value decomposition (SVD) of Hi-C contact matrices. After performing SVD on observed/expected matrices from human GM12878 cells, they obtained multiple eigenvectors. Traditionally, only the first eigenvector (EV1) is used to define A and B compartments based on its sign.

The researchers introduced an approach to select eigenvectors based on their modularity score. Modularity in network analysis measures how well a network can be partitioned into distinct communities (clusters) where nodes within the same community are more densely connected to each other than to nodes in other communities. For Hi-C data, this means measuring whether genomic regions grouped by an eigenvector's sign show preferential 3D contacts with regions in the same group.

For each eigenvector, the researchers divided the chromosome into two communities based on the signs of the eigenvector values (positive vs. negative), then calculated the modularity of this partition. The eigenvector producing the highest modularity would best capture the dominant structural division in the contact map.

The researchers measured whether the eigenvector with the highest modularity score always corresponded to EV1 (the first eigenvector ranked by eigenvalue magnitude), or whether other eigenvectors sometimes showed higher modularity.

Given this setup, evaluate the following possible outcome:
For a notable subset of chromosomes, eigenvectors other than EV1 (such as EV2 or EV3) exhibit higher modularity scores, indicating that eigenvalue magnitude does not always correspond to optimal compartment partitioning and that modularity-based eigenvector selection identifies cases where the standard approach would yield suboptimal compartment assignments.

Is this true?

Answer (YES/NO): NO